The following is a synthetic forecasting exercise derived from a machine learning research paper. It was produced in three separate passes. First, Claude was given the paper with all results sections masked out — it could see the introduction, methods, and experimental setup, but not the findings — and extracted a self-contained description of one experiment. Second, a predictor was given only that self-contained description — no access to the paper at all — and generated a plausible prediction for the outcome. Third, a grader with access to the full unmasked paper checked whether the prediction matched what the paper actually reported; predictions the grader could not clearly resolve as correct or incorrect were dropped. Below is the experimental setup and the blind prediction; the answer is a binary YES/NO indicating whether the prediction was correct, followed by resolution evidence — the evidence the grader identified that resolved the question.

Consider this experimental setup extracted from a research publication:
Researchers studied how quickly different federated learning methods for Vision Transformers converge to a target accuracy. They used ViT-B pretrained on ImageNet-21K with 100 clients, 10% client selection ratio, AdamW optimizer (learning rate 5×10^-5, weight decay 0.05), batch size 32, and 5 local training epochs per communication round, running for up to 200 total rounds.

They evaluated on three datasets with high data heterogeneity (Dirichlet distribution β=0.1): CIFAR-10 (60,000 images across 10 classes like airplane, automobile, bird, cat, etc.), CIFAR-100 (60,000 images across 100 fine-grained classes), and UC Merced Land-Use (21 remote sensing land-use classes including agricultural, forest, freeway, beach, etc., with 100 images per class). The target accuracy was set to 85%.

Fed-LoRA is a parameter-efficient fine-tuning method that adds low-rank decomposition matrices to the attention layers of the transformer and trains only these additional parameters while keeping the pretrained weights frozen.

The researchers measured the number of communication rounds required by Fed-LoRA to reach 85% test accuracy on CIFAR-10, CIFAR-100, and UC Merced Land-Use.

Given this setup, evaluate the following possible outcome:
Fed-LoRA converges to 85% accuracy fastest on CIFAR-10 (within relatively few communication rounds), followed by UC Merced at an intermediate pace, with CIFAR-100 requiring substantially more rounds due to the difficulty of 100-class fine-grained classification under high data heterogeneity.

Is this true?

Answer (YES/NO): NO